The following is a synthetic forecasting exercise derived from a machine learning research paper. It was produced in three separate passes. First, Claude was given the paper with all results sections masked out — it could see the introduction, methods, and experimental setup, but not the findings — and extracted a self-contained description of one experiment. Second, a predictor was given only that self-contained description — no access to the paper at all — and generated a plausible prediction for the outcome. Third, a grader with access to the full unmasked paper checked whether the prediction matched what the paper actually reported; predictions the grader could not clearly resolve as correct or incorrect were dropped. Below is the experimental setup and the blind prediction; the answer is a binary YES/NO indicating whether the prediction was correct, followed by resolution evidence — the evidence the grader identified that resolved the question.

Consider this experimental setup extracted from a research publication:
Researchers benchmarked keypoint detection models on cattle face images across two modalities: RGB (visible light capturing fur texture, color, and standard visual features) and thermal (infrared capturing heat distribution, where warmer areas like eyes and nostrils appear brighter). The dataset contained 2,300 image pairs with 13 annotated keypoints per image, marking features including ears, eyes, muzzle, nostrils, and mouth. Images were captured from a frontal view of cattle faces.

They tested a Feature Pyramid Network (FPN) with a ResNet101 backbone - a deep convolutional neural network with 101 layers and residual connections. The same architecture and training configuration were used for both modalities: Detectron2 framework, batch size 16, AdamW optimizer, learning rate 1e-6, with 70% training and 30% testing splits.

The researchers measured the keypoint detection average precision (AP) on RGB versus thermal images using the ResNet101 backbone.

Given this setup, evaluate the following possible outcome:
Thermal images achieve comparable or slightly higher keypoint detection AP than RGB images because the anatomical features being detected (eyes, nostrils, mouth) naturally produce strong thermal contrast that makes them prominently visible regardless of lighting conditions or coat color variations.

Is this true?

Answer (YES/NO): NO